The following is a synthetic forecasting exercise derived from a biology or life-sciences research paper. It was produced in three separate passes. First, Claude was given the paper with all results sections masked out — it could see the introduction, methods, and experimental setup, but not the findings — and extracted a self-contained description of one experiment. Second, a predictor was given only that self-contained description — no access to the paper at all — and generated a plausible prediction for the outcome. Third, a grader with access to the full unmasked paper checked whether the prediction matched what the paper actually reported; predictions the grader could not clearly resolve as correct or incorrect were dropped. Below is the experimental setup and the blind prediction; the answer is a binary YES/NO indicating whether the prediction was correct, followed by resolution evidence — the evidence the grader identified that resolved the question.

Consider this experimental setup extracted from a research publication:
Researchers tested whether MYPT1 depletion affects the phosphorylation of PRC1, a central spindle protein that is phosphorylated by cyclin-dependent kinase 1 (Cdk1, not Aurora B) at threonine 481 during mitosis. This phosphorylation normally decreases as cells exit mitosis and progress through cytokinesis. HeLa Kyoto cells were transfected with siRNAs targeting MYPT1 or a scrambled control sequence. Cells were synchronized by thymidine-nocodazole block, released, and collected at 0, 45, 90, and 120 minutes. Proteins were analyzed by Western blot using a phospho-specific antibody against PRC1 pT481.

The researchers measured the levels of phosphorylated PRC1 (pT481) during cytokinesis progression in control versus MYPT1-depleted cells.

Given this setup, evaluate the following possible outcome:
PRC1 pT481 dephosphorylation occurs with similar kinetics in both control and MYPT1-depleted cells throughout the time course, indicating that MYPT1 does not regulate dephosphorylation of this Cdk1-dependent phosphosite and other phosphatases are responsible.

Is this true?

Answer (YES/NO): YES